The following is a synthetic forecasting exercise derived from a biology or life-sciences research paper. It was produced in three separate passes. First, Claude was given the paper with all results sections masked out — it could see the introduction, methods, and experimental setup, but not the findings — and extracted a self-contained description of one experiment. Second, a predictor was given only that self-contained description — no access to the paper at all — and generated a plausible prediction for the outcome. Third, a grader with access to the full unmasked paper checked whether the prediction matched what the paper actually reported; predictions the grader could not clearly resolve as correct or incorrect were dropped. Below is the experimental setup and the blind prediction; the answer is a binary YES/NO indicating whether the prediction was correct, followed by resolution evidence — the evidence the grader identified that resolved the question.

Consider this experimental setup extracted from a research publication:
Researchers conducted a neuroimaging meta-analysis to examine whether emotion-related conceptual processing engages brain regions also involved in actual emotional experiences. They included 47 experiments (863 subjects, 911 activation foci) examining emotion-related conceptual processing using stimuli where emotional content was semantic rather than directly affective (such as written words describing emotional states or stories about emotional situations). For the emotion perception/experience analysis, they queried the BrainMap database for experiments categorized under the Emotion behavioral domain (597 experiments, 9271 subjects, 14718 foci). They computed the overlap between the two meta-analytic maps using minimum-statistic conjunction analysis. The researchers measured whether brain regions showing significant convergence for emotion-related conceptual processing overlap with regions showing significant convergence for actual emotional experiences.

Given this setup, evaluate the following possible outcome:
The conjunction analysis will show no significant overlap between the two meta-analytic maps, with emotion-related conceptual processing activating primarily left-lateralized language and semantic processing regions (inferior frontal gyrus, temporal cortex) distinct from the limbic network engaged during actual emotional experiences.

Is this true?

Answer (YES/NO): NO